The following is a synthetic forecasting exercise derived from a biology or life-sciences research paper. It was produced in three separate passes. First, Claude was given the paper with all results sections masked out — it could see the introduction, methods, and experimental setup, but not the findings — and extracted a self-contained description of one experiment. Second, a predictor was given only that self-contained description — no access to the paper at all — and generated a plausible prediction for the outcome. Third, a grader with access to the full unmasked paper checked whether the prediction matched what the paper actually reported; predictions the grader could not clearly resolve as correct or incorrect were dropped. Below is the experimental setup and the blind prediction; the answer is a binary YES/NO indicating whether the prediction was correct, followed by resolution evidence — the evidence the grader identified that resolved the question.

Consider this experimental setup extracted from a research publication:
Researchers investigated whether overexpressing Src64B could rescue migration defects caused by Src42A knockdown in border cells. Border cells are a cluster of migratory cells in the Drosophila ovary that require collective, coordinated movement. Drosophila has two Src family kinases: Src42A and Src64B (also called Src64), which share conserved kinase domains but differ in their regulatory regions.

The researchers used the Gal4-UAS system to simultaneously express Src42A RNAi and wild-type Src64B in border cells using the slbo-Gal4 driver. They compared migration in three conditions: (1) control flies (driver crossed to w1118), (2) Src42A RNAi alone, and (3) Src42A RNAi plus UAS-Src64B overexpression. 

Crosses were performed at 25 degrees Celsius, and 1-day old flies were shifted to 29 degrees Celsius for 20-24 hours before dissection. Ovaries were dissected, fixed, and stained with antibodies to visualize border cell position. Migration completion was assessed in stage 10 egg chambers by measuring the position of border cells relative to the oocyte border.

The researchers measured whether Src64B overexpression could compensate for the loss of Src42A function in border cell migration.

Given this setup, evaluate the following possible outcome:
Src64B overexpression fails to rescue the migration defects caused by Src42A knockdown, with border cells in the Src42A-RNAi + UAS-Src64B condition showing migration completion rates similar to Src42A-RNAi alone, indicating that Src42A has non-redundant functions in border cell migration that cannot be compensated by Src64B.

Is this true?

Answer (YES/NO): YES